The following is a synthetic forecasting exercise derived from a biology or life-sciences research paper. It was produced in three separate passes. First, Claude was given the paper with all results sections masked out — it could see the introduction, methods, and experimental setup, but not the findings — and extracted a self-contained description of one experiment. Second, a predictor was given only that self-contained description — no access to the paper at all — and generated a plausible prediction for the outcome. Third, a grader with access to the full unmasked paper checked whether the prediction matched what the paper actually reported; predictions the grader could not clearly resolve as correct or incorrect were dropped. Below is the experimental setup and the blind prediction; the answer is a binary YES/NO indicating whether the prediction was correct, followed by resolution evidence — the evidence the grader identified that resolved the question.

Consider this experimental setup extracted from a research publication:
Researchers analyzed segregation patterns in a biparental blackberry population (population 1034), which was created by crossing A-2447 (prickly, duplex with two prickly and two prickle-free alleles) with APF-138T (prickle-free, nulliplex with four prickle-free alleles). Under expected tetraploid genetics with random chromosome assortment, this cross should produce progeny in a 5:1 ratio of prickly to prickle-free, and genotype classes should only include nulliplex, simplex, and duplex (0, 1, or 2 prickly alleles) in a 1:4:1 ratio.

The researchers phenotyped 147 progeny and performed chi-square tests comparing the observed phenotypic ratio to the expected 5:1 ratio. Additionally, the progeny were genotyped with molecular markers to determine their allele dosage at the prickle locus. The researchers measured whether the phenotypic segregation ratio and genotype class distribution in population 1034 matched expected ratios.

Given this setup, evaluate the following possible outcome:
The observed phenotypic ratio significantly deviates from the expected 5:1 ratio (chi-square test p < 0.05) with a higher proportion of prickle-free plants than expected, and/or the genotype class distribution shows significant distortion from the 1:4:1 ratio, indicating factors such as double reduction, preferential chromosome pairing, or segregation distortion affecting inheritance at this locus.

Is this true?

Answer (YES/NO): NO